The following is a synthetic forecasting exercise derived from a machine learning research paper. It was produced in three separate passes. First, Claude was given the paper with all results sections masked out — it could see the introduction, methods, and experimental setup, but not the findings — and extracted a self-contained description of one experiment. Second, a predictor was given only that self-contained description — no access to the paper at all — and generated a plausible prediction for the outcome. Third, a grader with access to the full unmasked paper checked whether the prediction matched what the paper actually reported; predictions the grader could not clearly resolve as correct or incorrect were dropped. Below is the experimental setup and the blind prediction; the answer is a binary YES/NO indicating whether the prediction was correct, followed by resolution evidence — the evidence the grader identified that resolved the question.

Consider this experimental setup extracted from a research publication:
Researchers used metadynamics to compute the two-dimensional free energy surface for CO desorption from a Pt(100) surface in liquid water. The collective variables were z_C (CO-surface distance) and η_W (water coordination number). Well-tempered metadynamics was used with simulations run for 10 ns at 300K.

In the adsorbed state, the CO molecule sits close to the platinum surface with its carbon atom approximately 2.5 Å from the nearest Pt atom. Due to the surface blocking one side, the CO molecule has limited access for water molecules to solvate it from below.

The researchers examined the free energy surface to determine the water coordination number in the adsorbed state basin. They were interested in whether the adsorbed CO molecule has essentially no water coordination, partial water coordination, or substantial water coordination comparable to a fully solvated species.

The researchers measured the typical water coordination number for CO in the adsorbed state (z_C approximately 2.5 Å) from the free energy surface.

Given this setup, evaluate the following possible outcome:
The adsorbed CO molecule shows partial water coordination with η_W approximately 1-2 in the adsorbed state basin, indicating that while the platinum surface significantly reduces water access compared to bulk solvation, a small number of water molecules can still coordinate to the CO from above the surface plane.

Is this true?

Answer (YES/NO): NO